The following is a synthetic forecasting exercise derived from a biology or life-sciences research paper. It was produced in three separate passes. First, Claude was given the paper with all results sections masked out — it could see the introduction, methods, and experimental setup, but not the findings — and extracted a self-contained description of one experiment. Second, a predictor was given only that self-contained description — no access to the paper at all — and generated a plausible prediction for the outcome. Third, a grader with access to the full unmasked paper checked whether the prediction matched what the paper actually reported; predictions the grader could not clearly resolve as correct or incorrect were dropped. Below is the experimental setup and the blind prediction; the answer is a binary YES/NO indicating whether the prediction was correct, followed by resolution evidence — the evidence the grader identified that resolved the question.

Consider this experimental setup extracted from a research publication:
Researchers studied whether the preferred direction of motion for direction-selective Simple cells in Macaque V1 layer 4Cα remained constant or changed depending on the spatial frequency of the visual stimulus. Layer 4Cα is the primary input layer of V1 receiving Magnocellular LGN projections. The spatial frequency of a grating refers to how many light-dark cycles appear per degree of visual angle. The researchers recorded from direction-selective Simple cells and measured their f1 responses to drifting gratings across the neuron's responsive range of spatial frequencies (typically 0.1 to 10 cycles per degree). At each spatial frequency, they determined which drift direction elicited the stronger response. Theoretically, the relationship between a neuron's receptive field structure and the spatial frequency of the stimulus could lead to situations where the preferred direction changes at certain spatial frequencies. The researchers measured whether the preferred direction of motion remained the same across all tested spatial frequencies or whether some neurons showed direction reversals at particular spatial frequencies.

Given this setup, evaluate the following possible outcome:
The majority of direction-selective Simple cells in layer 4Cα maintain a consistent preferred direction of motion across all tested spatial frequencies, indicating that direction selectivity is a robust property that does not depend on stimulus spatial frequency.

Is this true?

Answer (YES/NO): YES